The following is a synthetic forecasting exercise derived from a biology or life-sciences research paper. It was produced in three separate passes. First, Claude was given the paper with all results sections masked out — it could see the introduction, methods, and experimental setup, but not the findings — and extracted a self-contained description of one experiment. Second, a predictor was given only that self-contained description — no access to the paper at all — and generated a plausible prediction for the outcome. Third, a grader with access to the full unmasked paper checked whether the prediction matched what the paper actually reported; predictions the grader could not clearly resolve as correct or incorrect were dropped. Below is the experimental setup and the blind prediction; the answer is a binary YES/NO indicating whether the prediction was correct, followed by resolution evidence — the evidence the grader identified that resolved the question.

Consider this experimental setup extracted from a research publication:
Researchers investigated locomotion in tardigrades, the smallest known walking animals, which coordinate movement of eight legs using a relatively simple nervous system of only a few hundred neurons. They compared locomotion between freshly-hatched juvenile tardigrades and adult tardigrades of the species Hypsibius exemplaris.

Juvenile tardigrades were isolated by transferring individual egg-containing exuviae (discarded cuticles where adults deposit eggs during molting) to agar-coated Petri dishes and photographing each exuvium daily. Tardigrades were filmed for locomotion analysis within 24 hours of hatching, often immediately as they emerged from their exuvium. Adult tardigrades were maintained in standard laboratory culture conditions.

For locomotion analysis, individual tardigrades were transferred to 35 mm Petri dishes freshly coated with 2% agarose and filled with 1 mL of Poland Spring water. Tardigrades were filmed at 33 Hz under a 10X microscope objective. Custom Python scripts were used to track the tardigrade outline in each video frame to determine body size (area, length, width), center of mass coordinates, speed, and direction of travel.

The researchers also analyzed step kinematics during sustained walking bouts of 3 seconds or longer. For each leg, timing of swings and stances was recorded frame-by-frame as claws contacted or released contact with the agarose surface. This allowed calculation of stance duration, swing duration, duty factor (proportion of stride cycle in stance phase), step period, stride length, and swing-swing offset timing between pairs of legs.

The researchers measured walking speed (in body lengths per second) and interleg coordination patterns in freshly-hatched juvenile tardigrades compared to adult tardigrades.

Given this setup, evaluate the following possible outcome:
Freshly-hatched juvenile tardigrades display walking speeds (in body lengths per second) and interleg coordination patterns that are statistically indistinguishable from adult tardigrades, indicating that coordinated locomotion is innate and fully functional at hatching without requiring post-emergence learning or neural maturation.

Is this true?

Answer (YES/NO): NO